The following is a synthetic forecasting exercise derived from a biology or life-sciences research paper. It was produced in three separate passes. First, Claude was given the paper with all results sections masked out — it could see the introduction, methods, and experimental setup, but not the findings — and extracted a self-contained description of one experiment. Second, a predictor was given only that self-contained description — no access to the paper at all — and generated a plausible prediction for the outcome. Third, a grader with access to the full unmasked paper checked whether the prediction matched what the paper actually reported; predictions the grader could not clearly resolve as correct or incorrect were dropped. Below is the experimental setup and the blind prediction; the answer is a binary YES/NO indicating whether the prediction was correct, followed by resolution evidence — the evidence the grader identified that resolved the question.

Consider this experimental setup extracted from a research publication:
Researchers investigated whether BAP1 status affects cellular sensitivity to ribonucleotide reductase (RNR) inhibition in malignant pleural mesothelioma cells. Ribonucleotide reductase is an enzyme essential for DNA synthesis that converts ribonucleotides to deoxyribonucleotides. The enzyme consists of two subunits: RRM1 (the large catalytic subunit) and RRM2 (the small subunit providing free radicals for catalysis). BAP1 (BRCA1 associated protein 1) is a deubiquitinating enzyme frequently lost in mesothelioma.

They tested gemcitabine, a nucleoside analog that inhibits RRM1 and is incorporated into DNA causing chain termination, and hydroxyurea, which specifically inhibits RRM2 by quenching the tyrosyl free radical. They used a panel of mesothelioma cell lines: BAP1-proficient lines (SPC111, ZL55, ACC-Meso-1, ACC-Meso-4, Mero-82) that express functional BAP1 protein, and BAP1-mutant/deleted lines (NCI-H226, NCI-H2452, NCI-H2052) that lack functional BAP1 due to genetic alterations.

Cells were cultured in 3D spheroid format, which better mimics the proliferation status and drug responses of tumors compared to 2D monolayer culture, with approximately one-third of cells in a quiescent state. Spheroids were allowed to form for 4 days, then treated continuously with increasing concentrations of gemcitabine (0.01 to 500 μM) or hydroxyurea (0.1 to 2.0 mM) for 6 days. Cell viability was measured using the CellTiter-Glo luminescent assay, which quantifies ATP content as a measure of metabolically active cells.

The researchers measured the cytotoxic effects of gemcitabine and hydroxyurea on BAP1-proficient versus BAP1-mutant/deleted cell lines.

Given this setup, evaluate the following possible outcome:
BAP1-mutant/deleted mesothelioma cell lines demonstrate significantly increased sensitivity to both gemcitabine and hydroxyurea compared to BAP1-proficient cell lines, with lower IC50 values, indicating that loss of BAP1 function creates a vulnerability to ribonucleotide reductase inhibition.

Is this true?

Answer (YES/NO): NO